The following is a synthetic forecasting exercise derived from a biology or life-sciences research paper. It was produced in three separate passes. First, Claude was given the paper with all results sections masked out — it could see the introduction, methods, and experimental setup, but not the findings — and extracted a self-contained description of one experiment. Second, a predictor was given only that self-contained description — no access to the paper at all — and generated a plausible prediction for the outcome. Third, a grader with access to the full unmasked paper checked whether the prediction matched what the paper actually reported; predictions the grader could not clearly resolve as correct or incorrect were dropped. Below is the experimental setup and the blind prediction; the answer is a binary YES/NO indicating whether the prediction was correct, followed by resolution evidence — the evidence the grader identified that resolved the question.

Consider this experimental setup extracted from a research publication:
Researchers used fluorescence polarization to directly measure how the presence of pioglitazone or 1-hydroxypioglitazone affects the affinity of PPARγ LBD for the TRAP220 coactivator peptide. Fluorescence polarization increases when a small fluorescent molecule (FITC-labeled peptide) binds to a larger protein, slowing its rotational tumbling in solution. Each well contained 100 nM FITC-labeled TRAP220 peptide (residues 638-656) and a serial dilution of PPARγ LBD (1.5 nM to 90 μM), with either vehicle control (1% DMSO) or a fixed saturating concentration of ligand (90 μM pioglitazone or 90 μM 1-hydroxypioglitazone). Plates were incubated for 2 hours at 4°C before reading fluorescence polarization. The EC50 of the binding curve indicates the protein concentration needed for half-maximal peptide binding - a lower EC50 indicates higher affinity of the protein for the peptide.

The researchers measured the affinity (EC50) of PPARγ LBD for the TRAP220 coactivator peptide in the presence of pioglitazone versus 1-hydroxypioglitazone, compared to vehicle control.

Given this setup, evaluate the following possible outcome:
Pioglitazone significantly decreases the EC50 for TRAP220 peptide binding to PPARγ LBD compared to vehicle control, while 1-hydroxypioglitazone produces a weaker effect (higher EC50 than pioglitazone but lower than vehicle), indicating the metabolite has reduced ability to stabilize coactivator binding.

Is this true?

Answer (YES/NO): NO